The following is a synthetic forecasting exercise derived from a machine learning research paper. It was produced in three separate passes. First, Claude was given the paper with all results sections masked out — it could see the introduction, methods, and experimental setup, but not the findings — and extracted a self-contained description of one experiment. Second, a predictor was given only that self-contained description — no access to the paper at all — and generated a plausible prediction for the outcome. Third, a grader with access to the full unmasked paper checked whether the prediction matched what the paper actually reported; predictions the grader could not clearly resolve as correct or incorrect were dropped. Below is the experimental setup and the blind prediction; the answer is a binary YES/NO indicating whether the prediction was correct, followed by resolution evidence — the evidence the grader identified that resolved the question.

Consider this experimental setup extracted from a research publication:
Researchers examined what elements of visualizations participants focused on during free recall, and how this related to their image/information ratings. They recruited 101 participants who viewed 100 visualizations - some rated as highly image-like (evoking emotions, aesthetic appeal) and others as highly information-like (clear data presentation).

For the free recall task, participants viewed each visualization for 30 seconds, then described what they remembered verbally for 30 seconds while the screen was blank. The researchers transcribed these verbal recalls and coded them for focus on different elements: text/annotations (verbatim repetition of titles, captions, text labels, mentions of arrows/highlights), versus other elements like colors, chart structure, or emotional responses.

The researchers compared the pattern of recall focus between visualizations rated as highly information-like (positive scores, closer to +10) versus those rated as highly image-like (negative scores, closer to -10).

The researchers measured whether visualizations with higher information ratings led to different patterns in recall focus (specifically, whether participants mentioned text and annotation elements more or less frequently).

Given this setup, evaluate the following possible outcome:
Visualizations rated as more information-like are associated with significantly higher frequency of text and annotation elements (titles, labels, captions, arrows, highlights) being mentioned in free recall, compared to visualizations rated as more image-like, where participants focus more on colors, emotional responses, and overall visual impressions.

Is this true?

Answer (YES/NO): YES